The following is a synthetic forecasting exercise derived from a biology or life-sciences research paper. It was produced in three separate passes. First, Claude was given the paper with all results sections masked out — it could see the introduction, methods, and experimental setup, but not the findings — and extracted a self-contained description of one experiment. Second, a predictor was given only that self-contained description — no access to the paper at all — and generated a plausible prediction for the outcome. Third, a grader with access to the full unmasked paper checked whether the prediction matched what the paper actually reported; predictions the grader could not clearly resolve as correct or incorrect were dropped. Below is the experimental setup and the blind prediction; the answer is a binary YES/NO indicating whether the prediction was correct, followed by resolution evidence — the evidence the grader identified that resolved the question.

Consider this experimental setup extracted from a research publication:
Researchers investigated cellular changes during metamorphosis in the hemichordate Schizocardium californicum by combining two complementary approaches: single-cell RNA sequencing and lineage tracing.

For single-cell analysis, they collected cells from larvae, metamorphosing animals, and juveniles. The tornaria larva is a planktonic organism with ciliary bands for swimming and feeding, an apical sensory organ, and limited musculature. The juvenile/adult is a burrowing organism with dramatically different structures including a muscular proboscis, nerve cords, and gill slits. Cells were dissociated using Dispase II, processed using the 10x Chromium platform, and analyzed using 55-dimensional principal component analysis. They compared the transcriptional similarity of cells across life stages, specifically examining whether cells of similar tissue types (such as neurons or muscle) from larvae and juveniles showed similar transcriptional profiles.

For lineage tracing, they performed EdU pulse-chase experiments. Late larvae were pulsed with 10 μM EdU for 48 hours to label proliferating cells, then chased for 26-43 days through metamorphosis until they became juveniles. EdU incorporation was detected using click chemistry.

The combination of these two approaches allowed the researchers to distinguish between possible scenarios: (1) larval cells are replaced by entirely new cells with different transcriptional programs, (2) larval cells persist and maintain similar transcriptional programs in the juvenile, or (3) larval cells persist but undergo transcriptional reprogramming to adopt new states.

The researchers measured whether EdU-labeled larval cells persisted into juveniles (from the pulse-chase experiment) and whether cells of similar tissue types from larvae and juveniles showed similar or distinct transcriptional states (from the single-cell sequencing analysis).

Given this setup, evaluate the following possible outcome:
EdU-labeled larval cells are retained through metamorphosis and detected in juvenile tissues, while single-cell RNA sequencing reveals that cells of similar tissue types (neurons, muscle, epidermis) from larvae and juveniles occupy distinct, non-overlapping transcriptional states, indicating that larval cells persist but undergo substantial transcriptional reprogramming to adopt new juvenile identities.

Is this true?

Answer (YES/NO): NO